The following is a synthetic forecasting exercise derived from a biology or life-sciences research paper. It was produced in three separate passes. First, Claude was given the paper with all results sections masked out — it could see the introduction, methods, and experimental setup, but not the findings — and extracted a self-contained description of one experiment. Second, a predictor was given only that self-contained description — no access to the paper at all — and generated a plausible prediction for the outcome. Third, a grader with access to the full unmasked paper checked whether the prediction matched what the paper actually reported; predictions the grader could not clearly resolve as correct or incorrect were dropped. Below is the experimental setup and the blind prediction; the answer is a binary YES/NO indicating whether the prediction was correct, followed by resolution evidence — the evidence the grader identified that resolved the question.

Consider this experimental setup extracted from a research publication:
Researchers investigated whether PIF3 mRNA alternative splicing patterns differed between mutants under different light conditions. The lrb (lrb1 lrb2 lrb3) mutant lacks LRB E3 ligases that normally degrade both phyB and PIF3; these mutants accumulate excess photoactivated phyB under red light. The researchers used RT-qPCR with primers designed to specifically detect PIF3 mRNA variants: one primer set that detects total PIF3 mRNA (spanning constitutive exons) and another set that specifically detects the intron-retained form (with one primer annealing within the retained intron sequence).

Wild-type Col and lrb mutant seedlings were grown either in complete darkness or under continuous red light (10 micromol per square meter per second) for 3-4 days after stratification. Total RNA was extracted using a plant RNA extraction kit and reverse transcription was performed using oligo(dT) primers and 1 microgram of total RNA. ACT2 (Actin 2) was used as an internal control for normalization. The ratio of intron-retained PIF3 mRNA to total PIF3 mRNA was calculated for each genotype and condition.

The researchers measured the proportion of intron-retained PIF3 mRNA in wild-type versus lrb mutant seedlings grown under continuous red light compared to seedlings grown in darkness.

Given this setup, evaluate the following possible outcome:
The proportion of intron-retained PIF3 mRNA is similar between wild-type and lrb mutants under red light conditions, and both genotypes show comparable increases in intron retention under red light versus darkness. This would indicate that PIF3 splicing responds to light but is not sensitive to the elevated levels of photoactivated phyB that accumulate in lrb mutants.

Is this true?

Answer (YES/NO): NO